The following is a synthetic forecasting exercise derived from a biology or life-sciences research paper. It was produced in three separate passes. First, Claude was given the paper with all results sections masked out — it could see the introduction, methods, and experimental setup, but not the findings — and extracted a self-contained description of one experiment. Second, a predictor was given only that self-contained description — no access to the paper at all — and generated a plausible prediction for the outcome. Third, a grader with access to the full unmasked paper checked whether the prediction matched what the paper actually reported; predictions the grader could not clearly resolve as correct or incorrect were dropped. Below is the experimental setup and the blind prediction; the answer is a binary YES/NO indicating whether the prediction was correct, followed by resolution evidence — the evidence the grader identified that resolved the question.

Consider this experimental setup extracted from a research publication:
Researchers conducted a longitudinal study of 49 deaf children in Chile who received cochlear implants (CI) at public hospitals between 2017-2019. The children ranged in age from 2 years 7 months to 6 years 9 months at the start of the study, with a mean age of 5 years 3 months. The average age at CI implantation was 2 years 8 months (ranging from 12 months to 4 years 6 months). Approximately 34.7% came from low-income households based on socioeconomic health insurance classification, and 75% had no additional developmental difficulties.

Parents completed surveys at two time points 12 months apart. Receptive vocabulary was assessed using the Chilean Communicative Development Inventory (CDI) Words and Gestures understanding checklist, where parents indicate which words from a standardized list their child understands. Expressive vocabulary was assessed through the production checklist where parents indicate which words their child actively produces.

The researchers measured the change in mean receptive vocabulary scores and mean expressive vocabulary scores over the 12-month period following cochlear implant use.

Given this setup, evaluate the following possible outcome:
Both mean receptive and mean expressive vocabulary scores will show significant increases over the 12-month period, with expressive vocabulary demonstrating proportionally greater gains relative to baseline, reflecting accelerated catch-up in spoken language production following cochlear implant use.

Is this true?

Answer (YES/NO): NO